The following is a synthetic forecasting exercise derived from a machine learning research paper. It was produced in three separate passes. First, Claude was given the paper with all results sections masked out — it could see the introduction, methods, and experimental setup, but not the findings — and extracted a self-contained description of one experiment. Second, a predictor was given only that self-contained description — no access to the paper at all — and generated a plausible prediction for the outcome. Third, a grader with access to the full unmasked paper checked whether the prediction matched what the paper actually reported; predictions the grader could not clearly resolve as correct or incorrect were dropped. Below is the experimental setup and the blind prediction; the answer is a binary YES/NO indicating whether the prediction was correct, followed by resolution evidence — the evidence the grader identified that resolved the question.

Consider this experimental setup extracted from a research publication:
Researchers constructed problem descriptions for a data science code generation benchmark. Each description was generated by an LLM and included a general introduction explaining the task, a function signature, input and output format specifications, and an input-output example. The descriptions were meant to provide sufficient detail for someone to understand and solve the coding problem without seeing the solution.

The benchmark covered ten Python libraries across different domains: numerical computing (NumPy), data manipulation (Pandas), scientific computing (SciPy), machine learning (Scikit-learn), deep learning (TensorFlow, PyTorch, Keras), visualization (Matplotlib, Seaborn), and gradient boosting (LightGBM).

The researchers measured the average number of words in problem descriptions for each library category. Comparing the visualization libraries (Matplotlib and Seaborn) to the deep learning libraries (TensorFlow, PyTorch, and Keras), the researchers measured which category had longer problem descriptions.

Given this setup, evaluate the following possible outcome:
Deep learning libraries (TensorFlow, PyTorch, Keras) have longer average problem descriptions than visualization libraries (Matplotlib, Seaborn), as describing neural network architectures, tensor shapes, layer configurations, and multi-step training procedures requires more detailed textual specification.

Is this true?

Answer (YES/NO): NO